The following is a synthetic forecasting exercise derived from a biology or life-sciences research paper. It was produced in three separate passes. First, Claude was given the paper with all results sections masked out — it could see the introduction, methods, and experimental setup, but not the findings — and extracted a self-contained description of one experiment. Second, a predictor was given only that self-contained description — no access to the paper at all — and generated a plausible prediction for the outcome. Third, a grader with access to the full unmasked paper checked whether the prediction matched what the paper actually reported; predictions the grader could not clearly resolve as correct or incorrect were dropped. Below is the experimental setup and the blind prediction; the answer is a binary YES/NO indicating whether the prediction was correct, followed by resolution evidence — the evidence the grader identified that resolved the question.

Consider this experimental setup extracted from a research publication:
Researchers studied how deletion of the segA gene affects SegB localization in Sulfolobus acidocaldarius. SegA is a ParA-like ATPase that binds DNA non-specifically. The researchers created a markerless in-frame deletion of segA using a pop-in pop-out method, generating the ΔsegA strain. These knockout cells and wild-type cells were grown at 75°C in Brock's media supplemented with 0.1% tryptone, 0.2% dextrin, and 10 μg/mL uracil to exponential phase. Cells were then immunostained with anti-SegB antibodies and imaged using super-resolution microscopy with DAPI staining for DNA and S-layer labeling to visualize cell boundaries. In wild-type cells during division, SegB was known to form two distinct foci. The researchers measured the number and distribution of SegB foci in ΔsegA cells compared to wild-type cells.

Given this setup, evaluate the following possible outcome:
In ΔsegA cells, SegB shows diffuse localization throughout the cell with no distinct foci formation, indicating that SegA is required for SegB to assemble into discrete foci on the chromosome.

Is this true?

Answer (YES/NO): NO